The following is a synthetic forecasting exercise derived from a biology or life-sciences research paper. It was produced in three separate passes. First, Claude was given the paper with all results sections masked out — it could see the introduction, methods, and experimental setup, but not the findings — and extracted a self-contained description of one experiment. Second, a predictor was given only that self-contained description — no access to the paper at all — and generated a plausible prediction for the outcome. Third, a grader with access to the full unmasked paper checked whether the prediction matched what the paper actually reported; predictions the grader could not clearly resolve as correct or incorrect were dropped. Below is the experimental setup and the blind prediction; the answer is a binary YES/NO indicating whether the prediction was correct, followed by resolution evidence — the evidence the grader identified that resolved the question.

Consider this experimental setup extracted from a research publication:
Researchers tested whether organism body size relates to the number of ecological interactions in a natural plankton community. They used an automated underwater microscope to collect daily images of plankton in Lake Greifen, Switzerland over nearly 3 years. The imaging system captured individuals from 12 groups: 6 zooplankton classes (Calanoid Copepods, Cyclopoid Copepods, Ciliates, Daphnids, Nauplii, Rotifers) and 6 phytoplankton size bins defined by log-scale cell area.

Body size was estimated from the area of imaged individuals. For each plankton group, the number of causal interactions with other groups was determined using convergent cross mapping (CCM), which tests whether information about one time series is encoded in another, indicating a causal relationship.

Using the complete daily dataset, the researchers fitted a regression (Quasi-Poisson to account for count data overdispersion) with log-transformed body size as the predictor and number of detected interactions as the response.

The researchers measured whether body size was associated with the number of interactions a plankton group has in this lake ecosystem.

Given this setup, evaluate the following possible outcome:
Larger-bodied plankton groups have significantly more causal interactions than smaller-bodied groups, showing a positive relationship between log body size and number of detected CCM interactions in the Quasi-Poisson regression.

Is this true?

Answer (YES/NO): NO